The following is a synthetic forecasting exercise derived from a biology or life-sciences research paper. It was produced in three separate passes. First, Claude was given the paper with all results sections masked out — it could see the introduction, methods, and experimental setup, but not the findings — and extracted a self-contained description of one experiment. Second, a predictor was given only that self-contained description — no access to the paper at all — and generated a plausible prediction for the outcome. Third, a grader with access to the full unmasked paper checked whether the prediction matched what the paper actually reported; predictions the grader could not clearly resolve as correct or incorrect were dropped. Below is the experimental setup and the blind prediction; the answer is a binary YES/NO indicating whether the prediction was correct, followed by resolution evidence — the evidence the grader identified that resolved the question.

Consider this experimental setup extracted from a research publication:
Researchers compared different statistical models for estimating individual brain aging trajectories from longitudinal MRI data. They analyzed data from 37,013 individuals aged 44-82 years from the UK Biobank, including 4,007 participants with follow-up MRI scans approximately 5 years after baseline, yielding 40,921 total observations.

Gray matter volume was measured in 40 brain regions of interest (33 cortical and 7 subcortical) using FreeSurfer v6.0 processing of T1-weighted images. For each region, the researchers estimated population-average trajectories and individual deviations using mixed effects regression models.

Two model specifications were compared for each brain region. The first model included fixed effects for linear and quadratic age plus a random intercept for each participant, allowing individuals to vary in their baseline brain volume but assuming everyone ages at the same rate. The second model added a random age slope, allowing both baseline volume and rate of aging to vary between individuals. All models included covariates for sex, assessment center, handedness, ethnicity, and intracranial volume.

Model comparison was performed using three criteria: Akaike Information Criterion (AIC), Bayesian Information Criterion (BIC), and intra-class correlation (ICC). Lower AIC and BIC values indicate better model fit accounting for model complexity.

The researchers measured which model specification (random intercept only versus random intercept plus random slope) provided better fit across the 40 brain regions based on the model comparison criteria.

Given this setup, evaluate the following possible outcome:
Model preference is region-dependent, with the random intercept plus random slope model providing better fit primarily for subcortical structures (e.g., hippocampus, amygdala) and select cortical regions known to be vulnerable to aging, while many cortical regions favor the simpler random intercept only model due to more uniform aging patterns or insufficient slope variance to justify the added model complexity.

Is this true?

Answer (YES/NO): NO